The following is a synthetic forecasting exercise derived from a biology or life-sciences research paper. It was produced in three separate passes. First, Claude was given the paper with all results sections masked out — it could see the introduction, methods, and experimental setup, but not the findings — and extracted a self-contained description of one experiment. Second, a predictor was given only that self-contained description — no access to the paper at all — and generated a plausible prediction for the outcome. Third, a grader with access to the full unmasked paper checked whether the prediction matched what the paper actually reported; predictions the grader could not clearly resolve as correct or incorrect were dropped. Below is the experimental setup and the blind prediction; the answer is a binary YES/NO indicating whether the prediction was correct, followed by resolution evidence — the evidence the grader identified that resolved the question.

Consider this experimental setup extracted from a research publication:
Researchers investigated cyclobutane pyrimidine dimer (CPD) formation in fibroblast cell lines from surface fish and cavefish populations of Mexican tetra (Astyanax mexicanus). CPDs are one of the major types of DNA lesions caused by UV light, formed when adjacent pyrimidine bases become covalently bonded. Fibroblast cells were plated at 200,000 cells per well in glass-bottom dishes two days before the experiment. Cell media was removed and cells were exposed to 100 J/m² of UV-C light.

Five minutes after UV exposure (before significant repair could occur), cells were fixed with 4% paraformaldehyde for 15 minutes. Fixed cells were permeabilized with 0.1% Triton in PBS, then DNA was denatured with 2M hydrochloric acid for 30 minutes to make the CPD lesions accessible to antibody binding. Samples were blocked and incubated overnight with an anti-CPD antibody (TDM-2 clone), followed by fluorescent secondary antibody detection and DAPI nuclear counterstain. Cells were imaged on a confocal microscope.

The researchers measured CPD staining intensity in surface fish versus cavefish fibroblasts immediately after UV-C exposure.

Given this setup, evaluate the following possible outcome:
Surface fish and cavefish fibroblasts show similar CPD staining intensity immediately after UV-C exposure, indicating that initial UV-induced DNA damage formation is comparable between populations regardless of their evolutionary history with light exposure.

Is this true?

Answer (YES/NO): YES